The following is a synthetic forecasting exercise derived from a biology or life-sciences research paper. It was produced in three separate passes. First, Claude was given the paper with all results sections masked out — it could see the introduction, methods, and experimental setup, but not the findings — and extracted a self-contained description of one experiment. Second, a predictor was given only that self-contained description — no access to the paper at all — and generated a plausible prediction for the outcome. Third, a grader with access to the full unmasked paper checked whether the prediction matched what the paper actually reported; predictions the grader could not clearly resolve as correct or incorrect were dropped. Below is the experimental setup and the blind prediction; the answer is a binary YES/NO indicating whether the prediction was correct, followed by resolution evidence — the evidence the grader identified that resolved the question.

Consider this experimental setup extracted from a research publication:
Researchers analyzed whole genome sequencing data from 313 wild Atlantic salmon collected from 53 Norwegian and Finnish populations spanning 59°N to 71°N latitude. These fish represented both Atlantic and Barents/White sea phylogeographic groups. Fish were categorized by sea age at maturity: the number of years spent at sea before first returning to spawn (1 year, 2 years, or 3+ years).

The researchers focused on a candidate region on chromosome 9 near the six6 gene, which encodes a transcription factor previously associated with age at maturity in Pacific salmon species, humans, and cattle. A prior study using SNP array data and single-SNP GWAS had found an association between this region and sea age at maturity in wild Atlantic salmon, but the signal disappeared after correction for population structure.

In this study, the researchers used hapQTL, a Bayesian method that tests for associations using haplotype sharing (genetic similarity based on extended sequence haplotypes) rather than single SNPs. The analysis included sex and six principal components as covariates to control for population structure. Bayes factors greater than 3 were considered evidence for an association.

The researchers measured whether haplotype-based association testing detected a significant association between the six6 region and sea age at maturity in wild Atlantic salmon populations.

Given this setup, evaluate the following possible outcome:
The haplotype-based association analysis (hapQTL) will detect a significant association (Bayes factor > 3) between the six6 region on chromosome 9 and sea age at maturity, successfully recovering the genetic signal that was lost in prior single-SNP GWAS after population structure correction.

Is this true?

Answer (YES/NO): YES